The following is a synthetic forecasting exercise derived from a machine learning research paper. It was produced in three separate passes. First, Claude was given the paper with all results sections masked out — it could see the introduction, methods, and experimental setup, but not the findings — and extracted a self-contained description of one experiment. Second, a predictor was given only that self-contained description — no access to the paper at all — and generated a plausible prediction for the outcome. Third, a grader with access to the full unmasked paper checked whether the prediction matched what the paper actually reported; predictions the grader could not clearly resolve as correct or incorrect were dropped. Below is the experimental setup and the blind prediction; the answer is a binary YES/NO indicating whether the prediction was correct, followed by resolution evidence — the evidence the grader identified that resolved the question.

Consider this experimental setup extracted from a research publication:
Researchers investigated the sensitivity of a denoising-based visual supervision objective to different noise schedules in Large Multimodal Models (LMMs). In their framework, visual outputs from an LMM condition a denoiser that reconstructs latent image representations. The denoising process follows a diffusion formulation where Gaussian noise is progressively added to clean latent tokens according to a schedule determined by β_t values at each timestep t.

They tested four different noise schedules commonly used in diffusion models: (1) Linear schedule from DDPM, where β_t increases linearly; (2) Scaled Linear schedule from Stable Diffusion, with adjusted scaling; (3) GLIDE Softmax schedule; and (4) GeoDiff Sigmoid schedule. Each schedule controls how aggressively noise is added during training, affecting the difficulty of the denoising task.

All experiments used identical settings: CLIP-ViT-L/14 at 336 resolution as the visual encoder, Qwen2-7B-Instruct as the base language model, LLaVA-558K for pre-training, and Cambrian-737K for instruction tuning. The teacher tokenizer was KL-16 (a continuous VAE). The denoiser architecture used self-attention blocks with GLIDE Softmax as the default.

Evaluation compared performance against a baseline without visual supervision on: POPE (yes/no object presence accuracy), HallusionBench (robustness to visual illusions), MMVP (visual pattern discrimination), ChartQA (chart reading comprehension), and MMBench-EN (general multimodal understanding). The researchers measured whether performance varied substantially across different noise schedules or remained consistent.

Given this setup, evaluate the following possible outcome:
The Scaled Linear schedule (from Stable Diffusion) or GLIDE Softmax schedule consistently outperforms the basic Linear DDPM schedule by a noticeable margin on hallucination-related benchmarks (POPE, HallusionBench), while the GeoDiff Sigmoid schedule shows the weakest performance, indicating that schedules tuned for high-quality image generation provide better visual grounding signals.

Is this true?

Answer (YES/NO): NO